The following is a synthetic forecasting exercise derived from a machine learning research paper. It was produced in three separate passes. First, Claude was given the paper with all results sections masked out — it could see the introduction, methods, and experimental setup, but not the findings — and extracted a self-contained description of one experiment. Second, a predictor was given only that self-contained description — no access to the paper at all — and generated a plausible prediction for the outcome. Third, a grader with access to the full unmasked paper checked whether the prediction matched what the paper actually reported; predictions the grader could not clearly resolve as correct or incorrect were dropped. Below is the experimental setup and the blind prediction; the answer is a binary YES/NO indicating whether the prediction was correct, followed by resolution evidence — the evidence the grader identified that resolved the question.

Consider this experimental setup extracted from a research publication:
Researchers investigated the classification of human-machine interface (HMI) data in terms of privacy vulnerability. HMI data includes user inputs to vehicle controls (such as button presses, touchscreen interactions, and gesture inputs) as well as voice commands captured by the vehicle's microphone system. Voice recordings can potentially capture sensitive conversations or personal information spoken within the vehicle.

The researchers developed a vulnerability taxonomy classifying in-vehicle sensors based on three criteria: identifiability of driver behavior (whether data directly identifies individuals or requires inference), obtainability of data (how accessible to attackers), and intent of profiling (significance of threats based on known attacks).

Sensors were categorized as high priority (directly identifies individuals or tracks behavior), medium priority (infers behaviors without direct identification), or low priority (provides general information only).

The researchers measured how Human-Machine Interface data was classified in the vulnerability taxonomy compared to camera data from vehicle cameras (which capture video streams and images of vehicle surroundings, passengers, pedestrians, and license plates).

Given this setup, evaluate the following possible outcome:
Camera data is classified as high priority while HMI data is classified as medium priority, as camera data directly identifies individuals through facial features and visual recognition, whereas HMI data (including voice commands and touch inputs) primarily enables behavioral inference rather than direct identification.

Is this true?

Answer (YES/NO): YES